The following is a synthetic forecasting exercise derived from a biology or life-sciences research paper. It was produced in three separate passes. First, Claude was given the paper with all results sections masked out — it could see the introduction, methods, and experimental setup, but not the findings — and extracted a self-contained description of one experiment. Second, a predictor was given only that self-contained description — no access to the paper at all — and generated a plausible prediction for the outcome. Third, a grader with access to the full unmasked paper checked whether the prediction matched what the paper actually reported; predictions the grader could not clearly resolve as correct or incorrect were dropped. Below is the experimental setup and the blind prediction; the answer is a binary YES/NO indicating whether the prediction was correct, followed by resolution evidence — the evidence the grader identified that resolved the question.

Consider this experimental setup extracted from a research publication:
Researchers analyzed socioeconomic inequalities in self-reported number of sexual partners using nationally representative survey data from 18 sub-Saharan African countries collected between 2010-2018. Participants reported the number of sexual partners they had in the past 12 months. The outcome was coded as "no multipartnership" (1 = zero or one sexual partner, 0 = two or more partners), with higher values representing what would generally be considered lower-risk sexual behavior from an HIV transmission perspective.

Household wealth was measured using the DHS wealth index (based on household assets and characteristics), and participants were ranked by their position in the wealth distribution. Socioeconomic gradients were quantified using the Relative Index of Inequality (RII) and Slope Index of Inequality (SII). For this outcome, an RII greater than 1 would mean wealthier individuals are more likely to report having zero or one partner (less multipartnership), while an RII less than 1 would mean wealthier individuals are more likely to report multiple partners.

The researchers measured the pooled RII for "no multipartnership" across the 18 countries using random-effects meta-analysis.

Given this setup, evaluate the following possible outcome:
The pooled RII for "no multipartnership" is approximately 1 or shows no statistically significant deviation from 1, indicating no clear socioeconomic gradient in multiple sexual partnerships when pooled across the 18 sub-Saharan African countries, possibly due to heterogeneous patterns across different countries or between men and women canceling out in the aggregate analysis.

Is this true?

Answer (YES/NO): YES